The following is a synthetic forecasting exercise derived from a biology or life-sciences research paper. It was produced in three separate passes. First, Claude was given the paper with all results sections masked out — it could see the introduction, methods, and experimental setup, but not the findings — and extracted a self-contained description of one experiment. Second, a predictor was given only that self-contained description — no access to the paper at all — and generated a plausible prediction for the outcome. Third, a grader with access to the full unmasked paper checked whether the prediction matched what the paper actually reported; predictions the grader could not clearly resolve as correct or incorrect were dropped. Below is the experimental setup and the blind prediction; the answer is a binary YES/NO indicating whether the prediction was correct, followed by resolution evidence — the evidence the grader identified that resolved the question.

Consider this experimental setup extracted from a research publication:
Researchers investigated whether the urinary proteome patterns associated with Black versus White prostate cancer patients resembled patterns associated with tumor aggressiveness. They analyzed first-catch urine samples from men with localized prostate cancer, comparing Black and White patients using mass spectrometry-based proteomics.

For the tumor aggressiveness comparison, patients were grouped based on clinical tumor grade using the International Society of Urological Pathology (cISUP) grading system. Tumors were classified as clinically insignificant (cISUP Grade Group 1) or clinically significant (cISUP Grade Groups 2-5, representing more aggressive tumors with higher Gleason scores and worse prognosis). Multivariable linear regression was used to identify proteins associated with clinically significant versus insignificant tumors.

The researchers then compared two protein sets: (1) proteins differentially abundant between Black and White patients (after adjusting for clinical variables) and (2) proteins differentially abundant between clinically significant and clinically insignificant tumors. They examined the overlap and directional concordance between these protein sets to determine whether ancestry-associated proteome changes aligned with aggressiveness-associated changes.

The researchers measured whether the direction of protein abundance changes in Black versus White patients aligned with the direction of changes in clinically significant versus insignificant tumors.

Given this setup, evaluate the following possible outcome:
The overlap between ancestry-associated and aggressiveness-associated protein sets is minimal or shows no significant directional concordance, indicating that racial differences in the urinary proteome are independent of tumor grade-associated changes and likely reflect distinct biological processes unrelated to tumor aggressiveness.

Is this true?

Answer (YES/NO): NO